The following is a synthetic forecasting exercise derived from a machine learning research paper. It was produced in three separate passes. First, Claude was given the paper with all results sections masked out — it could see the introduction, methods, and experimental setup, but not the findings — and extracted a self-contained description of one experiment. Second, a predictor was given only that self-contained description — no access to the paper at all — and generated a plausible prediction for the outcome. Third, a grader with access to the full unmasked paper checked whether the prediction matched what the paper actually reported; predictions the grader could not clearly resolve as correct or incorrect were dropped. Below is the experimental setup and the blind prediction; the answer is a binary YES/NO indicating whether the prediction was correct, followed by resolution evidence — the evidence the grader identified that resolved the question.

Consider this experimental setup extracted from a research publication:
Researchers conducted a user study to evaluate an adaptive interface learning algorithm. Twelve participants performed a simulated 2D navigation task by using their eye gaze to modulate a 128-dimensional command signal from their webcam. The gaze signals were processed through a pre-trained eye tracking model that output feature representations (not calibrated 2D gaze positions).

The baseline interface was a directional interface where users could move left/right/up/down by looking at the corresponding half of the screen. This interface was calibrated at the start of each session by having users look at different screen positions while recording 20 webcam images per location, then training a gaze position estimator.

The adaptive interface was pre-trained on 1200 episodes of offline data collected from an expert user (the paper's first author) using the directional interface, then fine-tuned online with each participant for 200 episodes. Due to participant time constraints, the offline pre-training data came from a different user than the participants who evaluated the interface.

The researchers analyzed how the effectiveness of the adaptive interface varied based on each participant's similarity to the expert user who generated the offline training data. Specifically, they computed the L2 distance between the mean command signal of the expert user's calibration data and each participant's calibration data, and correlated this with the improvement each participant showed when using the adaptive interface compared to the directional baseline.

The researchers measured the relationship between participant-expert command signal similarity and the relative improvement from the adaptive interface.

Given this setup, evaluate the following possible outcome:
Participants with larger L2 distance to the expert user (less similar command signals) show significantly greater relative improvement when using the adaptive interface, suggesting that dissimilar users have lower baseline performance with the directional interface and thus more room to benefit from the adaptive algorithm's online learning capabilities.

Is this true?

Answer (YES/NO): NO